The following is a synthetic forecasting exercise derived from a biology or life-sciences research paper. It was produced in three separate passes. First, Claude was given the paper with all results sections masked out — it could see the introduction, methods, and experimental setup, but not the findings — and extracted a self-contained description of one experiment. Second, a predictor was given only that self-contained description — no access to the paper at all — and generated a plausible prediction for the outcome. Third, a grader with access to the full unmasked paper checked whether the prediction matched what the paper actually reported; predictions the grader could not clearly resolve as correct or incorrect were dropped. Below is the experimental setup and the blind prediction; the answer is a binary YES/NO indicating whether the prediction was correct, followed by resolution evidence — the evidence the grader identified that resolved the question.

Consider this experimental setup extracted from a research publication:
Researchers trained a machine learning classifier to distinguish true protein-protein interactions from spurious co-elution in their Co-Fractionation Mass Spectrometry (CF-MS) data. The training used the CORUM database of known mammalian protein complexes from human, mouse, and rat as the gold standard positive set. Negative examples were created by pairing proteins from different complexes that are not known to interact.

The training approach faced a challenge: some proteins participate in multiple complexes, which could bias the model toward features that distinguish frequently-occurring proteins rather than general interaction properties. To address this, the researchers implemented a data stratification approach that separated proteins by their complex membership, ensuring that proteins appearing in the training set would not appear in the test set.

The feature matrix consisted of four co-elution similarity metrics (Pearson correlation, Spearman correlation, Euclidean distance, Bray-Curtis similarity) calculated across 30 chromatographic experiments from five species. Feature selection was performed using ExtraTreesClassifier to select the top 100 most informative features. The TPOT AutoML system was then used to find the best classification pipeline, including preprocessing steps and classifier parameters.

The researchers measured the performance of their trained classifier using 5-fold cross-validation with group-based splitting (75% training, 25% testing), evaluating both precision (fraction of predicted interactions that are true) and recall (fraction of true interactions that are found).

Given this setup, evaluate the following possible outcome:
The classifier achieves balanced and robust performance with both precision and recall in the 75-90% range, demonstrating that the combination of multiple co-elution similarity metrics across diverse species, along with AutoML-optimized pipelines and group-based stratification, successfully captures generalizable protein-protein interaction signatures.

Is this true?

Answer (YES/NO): NO